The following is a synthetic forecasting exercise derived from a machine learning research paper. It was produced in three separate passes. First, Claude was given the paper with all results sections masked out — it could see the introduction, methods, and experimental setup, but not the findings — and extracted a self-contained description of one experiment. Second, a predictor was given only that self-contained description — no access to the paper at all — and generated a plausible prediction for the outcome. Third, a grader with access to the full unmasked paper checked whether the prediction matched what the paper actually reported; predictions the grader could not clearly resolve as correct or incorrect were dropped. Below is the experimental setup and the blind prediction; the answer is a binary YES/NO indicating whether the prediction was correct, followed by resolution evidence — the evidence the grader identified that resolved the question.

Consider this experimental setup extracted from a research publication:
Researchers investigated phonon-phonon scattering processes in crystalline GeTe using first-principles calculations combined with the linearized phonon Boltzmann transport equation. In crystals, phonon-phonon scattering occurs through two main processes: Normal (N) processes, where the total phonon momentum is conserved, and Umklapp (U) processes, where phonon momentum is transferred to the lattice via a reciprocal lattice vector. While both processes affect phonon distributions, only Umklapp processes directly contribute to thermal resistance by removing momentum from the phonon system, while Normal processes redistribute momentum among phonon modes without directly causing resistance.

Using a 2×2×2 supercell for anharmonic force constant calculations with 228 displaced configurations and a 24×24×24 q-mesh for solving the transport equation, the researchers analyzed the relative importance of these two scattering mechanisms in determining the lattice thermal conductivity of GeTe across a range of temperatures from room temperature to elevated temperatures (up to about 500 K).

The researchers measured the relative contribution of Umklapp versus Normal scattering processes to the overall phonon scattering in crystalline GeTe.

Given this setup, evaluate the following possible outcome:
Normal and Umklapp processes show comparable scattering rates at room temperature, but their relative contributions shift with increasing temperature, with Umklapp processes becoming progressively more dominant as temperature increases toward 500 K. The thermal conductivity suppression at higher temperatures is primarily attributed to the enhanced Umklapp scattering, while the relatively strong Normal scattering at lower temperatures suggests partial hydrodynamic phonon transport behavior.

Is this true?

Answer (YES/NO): NO